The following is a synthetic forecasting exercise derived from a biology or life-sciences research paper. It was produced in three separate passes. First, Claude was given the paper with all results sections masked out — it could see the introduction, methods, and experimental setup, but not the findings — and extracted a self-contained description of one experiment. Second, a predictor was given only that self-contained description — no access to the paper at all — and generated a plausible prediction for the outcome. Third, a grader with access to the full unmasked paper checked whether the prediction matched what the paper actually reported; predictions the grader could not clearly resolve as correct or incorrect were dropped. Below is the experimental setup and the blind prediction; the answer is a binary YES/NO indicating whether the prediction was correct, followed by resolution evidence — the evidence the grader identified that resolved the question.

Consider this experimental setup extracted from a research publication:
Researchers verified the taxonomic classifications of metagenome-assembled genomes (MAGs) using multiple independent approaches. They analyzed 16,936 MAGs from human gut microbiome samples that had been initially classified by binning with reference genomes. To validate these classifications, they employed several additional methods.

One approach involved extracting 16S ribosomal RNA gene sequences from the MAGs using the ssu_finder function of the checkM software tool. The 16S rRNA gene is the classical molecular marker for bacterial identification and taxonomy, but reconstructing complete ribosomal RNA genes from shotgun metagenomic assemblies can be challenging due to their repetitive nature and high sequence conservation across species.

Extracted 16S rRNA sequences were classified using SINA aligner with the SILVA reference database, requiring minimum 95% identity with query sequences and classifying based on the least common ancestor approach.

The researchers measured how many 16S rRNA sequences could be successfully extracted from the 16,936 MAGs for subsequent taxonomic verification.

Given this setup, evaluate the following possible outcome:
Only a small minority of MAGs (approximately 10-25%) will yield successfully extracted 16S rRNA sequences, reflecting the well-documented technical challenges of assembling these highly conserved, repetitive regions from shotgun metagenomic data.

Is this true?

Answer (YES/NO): YES